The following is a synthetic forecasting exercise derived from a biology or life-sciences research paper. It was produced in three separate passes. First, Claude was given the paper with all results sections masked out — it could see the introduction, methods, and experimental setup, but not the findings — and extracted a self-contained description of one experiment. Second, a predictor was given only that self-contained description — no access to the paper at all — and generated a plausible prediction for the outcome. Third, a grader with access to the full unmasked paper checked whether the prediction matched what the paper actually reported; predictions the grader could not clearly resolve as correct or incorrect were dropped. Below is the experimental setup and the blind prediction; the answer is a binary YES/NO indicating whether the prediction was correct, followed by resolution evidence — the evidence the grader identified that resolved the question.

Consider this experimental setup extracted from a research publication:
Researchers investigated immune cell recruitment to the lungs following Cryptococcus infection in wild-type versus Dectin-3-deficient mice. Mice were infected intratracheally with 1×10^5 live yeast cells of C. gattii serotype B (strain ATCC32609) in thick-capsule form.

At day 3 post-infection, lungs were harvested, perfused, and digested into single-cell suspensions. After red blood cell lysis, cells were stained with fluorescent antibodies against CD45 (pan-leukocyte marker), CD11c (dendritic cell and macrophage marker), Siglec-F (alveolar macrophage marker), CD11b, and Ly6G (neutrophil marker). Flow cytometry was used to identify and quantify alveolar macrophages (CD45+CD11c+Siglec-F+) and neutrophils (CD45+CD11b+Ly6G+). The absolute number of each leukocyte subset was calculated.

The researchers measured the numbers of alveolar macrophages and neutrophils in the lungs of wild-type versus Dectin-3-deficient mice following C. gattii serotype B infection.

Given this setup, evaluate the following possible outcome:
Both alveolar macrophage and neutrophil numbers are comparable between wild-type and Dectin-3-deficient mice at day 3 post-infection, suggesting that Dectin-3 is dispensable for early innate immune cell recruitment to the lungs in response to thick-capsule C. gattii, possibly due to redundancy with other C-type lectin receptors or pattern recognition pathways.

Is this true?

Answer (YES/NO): NO